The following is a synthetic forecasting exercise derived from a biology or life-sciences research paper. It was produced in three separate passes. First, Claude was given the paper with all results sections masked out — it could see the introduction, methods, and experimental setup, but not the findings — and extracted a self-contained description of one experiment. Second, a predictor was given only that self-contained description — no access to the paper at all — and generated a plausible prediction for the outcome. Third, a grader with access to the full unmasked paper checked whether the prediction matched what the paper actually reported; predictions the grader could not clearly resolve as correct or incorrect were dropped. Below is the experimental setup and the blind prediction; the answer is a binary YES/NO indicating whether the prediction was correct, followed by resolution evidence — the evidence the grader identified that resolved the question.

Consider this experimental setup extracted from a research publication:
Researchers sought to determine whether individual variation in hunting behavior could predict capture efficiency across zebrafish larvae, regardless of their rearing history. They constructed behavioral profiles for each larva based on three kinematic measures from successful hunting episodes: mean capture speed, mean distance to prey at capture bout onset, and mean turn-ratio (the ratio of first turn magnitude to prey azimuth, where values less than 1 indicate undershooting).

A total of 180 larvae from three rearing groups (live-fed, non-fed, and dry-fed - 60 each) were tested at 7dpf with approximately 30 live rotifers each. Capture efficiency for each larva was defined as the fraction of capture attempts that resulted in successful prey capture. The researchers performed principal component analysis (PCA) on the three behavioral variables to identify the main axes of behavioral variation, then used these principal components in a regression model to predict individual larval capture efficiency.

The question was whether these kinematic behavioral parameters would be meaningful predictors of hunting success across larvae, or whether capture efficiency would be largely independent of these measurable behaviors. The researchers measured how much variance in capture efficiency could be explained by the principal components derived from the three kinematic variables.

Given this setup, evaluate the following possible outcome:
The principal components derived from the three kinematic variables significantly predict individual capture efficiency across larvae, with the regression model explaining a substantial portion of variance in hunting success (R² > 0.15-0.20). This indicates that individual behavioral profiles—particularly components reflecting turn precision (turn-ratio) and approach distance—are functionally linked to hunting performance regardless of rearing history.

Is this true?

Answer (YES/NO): YES